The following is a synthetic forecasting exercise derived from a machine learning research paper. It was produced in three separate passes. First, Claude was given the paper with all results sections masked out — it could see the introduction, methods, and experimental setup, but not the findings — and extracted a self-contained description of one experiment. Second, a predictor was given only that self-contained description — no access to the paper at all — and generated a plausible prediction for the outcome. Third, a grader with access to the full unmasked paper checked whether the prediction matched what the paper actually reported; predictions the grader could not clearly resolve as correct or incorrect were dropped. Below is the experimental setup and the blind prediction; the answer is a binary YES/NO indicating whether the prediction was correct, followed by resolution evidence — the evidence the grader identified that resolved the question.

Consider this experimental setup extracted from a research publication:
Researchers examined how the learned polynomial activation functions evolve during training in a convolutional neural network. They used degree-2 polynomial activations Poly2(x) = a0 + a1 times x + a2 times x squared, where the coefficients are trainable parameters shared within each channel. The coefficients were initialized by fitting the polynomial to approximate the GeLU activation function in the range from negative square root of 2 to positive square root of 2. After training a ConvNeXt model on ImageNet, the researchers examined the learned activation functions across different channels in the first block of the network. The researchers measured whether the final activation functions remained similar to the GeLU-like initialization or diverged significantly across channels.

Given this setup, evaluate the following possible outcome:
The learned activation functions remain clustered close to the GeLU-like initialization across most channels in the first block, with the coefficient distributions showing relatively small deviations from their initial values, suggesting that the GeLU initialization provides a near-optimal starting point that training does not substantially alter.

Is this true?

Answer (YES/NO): NO